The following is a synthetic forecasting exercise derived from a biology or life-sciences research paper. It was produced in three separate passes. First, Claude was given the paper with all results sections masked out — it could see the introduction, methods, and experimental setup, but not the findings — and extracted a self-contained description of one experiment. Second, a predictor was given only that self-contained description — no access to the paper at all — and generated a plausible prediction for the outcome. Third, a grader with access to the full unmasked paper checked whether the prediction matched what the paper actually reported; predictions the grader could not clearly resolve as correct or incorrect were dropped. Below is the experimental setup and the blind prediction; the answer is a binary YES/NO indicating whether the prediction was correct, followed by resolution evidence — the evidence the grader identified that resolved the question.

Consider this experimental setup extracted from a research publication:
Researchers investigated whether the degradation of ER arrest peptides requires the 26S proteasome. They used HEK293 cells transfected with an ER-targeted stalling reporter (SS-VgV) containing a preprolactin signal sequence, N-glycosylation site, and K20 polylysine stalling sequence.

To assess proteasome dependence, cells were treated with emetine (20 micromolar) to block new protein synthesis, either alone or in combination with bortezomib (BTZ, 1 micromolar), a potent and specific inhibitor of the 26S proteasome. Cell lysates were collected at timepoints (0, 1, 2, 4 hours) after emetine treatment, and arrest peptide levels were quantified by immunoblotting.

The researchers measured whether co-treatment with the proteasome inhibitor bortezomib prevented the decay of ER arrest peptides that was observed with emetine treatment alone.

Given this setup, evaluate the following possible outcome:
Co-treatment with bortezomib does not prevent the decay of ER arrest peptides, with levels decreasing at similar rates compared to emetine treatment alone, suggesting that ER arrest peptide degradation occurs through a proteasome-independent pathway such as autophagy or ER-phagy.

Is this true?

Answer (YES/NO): NO